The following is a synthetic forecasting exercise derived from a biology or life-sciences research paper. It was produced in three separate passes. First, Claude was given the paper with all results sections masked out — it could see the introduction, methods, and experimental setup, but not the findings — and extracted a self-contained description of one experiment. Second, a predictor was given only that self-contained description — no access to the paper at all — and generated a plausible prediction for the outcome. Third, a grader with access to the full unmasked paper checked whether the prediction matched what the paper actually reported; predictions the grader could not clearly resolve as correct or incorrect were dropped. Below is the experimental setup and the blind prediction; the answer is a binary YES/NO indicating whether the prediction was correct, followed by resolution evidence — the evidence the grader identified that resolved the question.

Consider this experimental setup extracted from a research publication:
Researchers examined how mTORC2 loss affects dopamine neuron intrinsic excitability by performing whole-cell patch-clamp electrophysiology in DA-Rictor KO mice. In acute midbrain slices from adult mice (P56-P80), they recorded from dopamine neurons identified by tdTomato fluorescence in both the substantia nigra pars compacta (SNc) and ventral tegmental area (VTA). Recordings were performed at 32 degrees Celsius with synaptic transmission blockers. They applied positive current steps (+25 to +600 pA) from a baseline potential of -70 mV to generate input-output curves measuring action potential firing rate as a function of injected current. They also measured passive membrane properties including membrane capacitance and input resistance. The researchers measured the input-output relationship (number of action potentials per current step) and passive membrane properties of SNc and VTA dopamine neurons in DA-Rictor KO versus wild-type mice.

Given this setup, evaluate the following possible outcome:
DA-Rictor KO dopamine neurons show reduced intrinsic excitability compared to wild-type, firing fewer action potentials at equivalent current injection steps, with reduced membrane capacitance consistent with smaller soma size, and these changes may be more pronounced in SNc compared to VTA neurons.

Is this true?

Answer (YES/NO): NO